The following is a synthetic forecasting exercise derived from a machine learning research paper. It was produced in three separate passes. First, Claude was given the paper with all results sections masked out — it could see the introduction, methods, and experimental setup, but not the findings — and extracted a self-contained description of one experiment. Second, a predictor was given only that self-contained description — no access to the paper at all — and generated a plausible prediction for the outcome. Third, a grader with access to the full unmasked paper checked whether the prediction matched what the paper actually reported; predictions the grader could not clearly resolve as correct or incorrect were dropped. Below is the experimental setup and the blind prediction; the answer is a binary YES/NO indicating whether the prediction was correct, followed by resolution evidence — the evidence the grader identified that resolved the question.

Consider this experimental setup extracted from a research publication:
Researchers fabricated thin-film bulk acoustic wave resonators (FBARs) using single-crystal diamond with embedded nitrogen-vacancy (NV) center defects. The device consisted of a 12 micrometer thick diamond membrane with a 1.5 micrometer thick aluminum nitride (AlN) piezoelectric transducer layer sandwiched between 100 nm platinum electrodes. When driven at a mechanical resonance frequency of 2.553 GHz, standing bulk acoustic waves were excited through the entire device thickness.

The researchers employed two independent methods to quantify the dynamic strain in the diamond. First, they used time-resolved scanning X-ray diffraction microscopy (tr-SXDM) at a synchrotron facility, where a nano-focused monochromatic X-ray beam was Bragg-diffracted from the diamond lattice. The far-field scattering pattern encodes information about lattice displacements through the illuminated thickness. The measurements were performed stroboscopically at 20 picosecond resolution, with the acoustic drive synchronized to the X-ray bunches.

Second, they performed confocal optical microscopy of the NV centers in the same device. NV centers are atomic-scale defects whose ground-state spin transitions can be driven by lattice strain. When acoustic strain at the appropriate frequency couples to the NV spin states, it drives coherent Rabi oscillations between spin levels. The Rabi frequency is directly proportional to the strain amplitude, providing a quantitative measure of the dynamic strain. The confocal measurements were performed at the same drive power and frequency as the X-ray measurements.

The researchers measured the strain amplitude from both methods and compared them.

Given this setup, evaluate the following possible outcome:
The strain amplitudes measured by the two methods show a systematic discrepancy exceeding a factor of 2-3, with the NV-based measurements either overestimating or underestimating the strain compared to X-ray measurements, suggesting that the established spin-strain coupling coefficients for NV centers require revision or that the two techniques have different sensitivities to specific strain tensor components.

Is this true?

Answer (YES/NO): NO